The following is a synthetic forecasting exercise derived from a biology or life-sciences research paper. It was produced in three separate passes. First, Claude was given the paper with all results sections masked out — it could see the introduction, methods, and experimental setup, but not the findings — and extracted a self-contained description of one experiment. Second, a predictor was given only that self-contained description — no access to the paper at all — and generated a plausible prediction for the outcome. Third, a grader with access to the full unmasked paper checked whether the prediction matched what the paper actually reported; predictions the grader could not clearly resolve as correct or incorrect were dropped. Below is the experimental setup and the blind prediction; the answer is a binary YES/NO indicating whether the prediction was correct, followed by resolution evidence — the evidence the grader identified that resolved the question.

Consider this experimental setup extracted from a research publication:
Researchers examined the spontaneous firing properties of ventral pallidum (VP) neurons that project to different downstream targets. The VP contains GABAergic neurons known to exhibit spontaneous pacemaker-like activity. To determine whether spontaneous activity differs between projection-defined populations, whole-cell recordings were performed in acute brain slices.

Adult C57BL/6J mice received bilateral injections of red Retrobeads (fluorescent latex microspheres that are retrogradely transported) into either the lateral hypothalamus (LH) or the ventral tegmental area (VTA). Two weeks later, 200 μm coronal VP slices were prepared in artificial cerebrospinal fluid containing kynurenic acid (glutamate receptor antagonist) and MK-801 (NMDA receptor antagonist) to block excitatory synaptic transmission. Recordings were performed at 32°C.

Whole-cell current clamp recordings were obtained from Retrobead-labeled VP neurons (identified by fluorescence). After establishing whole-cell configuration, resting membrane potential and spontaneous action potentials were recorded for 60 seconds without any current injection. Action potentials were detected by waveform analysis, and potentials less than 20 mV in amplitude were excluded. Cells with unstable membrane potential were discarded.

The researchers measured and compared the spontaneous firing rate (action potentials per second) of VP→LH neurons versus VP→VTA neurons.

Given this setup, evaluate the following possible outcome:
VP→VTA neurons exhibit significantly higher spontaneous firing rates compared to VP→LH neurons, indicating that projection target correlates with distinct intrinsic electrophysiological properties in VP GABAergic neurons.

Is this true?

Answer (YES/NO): NO